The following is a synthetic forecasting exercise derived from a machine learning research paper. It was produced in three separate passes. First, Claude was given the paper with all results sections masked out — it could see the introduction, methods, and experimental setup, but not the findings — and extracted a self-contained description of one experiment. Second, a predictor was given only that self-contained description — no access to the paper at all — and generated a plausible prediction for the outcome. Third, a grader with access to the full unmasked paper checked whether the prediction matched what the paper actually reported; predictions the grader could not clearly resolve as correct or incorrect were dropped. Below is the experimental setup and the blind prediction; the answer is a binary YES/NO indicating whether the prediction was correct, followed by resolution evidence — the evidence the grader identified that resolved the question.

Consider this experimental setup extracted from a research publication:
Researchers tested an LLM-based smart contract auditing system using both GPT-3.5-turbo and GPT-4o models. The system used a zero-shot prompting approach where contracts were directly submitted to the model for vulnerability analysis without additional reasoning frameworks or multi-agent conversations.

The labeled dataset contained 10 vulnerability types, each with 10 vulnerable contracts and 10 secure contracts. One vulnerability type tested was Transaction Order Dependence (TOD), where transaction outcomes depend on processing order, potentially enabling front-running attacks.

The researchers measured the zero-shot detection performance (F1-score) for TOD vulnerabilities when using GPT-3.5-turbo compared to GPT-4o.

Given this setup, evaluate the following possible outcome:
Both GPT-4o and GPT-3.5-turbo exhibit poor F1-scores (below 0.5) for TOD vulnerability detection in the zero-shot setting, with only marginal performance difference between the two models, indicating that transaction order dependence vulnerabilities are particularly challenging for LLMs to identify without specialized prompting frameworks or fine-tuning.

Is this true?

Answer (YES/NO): NO